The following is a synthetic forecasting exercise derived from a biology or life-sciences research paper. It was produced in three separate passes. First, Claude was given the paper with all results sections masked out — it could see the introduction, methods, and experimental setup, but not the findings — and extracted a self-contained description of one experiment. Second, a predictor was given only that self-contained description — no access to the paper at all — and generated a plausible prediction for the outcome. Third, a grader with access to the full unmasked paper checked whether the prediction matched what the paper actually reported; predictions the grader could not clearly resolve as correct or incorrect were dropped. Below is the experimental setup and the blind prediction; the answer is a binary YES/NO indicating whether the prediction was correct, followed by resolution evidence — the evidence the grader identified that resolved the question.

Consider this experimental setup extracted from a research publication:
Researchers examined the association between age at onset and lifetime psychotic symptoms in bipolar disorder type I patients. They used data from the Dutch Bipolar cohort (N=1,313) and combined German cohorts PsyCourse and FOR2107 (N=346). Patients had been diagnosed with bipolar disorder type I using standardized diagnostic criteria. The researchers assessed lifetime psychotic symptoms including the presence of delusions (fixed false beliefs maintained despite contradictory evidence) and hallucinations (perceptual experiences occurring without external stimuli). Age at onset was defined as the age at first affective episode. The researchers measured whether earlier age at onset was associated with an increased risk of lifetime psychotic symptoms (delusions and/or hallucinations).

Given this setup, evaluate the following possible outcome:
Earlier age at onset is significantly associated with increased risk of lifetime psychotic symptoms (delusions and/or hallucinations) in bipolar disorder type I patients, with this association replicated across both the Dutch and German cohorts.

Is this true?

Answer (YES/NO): NO